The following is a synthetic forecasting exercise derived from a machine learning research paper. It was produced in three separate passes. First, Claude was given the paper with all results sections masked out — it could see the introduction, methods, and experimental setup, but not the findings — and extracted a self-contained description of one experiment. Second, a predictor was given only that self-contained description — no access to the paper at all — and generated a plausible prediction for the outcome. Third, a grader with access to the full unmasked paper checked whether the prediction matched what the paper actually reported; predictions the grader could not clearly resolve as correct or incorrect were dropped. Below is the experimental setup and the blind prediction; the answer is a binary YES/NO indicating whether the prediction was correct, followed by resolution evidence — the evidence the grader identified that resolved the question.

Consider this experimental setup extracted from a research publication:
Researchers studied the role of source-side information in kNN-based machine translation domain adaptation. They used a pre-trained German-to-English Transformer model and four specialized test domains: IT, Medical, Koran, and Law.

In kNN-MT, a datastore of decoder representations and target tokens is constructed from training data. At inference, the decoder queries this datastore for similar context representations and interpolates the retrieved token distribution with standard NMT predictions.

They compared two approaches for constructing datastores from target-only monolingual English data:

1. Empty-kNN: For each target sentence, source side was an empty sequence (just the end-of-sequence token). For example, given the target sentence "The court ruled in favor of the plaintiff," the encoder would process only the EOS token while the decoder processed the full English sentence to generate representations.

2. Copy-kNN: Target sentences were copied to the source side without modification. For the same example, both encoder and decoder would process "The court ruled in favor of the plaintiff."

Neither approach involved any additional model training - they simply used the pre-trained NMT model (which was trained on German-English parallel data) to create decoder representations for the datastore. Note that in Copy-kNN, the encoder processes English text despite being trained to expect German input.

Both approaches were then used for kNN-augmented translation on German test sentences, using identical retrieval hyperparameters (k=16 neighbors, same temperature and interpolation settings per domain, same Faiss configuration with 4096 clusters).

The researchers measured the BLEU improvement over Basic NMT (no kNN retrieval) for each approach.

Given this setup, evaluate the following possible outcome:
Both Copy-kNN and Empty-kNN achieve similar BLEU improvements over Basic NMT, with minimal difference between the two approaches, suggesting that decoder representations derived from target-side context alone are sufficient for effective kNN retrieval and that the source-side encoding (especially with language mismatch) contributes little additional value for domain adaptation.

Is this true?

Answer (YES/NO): NO